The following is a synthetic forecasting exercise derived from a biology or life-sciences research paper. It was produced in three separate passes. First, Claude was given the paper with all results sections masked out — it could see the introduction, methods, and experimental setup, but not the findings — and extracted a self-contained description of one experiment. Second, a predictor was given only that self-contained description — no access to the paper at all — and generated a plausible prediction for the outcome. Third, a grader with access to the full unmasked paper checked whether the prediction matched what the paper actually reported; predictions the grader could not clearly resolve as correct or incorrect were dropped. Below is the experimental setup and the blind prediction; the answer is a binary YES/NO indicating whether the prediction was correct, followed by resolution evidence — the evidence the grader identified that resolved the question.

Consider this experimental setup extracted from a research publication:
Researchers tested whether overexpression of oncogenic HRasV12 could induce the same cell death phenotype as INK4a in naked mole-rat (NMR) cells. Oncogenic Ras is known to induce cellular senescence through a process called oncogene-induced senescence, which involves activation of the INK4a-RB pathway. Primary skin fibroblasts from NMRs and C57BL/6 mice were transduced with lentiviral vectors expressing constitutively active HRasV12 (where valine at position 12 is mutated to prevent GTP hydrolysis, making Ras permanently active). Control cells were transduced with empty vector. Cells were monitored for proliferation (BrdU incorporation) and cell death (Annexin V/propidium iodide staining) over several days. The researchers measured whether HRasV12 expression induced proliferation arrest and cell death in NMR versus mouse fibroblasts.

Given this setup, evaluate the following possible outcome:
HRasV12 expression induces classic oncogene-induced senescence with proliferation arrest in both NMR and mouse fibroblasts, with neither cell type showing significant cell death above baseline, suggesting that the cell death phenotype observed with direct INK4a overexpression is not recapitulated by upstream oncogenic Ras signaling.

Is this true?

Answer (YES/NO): NO